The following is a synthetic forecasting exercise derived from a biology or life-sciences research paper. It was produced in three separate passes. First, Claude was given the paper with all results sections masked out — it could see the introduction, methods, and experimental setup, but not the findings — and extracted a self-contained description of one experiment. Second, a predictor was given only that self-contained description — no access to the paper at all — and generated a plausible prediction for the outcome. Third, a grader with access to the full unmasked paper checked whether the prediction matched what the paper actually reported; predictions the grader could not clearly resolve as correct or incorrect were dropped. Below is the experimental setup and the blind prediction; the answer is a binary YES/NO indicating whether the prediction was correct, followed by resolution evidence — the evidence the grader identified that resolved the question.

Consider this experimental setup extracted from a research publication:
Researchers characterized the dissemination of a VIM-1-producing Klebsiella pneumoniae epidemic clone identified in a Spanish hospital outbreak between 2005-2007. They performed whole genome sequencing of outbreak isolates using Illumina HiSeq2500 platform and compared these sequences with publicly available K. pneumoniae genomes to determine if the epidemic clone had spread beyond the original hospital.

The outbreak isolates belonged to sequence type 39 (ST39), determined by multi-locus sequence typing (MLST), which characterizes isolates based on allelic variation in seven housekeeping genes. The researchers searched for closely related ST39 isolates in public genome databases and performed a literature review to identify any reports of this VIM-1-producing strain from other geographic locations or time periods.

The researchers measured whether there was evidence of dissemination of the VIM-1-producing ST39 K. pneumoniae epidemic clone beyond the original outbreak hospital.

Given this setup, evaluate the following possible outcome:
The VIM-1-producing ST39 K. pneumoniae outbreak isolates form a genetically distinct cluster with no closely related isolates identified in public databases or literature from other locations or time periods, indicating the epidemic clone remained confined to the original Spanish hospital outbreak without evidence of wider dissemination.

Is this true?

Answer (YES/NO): YES